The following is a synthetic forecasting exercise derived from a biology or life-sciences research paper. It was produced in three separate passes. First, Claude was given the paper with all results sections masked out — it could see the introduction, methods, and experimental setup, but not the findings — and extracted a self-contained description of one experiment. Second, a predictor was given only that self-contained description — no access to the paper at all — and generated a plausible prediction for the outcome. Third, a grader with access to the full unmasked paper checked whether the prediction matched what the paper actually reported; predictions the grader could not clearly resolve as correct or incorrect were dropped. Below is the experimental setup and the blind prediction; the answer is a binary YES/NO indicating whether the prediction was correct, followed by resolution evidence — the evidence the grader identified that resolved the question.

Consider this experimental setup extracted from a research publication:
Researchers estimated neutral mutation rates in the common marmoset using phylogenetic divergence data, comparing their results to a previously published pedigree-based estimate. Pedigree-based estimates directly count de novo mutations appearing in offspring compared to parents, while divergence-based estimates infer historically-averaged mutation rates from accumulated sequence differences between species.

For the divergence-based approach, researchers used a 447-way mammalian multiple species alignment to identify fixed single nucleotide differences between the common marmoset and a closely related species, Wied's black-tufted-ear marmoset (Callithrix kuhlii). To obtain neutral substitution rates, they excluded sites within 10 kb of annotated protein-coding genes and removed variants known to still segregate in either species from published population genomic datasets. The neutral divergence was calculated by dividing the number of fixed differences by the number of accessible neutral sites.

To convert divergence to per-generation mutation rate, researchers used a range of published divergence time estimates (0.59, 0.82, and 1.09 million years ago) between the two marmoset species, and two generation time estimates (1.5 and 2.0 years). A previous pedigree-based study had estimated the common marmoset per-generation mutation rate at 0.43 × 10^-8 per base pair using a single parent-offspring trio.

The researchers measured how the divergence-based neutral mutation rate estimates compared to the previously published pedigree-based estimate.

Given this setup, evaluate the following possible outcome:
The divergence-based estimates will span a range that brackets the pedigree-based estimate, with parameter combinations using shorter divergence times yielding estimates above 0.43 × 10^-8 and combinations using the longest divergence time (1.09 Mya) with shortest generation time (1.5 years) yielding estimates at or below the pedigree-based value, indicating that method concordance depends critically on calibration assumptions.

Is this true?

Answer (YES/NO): NO